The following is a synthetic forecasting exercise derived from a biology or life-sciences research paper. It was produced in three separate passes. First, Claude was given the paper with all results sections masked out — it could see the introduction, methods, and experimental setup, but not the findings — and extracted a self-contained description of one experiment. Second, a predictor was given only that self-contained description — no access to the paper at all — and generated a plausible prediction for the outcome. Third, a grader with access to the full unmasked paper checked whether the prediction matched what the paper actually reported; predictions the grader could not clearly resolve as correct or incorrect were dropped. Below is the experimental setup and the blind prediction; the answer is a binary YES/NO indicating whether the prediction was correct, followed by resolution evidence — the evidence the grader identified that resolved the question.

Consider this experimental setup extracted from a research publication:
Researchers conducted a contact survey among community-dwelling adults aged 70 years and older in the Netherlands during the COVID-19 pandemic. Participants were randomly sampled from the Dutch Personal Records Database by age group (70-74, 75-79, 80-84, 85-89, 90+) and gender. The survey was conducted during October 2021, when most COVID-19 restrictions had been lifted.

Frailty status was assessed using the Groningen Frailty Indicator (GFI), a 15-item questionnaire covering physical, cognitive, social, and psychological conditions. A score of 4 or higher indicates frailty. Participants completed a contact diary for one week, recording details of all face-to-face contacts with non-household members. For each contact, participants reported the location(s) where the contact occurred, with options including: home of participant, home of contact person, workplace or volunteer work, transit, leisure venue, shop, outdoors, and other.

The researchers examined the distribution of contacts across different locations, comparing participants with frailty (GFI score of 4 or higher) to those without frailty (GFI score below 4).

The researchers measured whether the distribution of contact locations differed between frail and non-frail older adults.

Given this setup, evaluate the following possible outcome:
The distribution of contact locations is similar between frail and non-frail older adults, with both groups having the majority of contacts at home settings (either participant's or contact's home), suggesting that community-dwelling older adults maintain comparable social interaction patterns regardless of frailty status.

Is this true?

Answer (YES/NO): NO